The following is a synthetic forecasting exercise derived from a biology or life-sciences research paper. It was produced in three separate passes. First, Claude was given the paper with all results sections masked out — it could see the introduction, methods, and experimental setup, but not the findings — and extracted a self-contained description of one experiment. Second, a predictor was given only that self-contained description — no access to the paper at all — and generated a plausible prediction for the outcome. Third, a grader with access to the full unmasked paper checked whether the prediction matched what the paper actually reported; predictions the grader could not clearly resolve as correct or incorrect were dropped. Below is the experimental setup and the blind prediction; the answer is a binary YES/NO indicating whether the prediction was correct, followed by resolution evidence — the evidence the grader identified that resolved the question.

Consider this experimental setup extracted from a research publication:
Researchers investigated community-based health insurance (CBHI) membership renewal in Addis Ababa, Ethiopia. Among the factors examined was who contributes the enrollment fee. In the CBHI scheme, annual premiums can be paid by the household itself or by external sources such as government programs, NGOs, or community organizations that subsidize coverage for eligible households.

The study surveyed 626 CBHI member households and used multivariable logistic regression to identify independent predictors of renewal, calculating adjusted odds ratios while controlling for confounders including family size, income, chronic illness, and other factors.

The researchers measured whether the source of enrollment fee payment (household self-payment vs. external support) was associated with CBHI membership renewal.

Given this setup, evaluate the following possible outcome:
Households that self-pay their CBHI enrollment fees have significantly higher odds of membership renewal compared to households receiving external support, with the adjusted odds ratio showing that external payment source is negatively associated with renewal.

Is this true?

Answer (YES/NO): YES